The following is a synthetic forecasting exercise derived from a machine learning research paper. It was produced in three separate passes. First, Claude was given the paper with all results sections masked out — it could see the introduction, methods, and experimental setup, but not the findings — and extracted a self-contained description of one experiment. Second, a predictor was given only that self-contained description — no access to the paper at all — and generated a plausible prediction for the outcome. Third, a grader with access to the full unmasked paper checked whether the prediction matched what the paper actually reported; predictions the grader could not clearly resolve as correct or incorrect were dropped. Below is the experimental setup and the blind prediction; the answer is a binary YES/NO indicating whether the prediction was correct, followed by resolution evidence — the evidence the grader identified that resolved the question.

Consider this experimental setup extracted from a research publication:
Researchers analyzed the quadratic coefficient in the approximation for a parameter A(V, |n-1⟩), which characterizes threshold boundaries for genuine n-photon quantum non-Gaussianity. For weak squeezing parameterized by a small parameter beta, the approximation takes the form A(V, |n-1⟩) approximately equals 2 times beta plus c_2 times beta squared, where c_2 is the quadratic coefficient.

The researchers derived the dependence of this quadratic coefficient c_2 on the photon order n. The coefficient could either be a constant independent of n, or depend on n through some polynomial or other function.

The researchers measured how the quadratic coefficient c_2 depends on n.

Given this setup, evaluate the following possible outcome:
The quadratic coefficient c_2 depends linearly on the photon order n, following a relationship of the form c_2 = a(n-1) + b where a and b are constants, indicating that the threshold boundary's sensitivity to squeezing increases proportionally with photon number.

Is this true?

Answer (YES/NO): NO